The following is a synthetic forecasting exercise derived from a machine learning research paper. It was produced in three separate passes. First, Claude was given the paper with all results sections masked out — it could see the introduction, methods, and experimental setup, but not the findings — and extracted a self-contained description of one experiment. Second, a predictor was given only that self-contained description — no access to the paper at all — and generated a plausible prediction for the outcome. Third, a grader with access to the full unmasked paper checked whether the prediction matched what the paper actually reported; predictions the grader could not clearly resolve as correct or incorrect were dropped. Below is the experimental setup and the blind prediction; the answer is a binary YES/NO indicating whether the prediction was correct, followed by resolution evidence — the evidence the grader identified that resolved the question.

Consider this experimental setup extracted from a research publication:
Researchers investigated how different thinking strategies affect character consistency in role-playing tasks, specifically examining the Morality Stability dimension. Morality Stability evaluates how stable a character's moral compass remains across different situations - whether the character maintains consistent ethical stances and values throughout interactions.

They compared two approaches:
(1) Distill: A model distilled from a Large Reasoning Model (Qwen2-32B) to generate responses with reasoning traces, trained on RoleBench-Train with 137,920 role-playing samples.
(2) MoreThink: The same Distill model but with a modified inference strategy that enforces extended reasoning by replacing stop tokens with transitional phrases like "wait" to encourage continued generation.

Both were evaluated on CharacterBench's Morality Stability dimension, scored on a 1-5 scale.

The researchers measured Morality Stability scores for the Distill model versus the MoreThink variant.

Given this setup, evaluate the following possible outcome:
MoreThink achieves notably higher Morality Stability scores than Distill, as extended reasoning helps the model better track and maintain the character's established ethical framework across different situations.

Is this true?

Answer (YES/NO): YES